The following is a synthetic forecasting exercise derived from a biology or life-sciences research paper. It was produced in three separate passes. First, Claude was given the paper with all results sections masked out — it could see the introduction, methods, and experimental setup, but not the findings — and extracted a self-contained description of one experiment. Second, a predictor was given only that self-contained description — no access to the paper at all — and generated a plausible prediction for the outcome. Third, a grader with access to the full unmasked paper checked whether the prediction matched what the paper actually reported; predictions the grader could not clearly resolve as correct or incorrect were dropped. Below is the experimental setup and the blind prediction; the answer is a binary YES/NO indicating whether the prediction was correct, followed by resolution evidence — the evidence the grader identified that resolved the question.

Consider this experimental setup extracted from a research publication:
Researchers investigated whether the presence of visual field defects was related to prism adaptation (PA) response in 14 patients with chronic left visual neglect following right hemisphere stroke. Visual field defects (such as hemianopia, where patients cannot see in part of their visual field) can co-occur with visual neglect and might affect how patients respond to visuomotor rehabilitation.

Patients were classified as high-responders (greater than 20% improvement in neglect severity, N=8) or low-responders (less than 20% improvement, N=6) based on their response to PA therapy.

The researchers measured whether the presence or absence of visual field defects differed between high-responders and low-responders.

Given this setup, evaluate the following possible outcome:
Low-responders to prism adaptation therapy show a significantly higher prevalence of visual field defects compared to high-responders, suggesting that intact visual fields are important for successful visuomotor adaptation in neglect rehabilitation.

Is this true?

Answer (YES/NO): NO